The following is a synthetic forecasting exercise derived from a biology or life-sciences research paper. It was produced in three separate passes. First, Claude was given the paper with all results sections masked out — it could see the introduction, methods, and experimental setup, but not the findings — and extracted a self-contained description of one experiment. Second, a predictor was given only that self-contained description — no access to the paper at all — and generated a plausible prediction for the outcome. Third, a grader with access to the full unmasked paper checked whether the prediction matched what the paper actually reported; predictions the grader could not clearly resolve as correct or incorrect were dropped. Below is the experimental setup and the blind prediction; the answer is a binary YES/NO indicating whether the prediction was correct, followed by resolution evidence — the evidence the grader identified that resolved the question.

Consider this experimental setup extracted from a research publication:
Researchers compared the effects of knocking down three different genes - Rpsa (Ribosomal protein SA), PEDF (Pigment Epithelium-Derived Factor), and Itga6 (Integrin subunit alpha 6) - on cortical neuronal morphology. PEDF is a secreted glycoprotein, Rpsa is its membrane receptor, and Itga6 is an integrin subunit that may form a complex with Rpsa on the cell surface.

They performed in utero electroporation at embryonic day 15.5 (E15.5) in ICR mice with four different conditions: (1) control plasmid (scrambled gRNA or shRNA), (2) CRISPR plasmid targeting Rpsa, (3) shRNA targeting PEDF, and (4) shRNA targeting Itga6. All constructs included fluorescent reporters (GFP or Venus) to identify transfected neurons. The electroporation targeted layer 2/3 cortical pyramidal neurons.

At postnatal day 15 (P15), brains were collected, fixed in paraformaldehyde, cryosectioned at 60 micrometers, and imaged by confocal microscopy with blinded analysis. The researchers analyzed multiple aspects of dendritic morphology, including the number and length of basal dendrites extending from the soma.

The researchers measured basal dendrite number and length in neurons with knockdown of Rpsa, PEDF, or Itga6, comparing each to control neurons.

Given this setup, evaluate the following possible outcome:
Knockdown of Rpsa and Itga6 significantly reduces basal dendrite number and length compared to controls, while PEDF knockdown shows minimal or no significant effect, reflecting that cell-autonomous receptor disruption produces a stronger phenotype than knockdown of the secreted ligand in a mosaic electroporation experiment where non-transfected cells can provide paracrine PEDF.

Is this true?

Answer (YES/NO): NO